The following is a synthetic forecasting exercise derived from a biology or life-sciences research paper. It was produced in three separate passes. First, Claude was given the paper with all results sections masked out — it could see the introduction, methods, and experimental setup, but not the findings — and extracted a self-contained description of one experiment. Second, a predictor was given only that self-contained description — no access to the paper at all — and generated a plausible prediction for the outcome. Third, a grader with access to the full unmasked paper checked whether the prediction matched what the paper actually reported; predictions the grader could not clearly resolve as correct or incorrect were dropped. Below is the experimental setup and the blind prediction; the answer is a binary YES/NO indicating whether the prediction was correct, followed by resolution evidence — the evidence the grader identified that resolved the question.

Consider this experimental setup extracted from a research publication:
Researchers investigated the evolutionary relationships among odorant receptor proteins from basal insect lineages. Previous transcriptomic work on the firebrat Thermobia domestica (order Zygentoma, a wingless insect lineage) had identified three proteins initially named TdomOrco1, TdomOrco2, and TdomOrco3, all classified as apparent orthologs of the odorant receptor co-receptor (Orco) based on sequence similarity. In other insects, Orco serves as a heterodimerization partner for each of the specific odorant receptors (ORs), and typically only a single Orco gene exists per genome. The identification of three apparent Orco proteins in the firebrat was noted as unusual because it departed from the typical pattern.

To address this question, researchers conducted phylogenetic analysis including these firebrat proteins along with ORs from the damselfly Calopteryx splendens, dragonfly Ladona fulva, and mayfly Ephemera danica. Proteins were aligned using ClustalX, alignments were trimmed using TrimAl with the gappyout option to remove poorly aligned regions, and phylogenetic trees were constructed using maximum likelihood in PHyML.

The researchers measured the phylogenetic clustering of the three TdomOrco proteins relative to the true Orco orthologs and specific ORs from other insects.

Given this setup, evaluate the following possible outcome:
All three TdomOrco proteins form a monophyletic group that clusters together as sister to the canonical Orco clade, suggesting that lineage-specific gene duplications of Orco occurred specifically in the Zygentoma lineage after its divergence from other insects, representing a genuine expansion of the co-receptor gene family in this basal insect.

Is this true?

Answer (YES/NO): NO